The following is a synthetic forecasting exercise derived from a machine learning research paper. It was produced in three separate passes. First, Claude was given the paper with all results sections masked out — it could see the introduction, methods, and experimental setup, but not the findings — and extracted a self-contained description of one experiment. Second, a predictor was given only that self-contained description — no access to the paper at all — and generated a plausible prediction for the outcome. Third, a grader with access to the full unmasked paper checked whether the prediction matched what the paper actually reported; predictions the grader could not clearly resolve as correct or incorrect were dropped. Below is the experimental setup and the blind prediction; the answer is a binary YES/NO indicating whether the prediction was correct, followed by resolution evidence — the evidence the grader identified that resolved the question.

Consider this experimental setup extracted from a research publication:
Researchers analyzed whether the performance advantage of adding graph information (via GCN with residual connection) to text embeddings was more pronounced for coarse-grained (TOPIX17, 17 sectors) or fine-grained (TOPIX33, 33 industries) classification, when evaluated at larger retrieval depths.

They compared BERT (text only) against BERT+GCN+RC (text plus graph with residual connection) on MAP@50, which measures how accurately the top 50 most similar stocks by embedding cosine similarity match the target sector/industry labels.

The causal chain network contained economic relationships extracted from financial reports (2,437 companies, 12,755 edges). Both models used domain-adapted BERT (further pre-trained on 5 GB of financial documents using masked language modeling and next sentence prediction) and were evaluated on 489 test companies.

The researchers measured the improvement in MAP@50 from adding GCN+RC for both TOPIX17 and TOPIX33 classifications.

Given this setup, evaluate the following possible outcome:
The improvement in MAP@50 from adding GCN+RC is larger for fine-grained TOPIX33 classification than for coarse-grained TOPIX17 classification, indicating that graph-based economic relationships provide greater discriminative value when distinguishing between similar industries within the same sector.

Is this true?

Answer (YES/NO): NO